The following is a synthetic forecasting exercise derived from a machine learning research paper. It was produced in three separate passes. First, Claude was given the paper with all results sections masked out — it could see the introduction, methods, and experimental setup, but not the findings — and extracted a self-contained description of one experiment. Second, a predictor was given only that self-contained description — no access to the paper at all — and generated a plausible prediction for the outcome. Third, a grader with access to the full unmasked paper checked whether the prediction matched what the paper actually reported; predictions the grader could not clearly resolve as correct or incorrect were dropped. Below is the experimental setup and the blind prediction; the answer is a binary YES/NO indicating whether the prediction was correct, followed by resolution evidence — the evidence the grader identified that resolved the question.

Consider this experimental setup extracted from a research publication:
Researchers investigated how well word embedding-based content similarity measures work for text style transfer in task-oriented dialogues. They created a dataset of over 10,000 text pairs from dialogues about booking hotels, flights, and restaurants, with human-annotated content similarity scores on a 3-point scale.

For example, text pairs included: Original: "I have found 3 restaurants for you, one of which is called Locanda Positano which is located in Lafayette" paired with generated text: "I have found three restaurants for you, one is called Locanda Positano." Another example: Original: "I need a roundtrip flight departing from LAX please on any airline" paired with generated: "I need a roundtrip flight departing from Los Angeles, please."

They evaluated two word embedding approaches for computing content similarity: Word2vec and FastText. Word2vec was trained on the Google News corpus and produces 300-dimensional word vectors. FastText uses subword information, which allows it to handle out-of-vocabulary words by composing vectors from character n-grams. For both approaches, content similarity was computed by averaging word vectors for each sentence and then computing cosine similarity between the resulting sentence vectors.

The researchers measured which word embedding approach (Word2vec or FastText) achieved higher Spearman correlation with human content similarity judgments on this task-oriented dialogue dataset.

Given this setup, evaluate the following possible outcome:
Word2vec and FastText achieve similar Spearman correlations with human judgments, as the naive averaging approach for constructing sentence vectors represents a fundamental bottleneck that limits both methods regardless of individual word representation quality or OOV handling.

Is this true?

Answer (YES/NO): YES